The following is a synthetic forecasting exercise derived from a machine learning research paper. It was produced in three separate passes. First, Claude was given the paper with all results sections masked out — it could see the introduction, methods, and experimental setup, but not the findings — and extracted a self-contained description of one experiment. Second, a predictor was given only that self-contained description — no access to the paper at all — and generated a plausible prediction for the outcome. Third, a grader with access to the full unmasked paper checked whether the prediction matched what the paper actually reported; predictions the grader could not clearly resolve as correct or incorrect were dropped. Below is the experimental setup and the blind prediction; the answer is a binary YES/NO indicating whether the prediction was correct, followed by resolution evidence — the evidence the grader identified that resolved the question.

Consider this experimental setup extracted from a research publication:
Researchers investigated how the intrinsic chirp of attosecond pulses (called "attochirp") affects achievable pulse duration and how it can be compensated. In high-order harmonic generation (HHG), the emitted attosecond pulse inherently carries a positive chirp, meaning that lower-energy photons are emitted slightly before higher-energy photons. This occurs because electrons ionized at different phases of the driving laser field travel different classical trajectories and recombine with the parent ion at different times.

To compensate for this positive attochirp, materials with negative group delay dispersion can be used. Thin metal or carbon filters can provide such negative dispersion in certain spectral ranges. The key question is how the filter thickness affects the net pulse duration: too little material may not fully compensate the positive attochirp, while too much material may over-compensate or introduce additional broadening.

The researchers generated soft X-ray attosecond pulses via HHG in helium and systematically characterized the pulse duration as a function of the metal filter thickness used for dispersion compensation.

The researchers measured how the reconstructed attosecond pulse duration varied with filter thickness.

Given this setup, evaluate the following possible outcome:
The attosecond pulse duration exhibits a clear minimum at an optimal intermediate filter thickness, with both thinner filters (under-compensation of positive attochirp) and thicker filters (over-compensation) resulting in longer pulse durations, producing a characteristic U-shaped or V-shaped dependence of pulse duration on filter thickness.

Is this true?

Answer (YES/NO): YES